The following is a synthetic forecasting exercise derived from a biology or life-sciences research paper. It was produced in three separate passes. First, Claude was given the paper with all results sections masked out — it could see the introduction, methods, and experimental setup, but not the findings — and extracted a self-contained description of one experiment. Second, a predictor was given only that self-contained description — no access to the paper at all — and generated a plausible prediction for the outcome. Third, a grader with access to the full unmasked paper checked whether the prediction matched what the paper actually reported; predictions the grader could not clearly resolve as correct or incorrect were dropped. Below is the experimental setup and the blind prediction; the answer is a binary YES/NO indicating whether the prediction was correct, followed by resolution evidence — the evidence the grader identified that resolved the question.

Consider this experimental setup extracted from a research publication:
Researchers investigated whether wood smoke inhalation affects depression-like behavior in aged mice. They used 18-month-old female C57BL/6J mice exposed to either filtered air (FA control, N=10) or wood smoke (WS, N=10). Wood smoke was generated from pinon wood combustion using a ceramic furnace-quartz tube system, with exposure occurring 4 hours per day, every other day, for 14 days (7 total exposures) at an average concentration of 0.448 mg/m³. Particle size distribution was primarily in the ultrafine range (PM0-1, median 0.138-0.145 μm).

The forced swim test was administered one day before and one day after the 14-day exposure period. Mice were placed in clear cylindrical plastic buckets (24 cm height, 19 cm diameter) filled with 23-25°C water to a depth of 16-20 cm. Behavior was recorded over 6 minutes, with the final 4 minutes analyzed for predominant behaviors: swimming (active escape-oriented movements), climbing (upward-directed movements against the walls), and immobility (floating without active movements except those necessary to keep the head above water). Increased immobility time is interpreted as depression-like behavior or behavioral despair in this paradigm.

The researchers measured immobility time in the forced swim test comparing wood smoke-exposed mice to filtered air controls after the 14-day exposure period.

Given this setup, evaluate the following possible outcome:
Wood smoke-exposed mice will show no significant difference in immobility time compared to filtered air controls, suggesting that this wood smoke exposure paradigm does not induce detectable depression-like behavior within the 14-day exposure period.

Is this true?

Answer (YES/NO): NO